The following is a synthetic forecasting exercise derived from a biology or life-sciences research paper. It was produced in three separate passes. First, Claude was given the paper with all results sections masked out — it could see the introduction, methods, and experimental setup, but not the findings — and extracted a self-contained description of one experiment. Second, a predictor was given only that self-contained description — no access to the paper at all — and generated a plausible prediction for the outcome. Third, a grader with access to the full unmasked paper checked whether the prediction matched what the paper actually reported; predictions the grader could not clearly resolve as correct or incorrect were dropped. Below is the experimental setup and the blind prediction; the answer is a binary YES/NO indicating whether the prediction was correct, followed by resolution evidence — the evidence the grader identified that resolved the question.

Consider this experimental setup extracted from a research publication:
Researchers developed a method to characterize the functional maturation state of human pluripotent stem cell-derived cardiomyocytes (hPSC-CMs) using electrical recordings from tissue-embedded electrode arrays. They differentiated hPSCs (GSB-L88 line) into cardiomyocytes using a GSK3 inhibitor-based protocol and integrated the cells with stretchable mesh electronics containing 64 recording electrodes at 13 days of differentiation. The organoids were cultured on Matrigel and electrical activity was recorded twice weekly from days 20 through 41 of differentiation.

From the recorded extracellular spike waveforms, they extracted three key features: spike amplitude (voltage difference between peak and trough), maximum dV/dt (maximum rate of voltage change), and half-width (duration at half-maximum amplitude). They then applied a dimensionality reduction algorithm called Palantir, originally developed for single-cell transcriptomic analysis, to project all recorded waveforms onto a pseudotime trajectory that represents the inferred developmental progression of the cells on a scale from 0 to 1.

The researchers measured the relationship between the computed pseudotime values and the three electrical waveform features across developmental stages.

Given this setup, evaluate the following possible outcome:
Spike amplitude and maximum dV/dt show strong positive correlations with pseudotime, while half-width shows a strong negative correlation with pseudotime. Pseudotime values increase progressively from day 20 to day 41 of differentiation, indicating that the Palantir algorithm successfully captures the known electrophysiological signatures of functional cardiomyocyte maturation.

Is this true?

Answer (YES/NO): YES